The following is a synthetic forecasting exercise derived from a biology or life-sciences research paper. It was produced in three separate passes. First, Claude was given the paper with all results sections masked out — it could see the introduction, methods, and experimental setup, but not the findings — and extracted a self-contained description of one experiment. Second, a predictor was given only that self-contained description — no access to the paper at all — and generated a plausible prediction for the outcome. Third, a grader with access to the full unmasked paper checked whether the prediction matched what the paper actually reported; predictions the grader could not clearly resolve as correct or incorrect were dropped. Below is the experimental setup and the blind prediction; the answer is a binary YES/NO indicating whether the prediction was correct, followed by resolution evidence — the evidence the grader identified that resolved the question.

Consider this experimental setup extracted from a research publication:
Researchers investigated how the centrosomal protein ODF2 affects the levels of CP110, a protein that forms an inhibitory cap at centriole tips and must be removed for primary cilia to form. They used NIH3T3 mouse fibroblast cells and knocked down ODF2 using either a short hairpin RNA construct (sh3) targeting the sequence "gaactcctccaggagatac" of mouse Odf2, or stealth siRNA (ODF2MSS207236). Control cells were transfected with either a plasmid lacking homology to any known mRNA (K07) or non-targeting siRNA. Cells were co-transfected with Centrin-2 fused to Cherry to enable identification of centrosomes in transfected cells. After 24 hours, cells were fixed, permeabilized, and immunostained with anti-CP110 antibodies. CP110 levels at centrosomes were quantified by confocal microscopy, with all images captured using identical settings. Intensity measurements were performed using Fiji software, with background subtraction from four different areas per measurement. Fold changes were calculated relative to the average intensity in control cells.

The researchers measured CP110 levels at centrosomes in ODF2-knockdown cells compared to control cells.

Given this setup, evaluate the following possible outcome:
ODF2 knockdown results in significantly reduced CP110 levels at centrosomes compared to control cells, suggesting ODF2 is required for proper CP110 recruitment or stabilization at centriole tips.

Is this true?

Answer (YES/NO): NO